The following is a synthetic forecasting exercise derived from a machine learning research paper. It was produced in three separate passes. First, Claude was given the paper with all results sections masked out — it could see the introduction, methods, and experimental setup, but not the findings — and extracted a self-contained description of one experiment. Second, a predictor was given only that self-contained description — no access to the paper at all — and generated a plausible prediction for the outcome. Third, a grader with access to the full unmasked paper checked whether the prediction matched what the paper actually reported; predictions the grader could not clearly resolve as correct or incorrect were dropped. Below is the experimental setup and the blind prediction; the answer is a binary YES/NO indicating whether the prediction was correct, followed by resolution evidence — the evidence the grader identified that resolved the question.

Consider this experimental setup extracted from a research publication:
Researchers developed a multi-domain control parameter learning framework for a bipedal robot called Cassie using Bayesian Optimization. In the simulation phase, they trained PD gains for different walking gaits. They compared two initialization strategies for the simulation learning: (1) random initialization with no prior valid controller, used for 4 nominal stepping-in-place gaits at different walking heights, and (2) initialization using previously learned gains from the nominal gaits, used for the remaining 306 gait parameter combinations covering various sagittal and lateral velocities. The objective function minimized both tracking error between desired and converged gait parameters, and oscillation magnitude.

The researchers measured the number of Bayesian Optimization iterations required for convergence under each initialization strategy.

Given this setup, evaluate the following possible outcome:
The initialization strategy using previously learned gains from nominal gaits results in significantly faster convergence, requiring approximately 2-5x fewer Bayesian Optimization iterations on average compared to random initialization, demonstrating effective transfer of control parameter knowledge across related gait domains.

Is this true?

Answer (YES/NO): YES